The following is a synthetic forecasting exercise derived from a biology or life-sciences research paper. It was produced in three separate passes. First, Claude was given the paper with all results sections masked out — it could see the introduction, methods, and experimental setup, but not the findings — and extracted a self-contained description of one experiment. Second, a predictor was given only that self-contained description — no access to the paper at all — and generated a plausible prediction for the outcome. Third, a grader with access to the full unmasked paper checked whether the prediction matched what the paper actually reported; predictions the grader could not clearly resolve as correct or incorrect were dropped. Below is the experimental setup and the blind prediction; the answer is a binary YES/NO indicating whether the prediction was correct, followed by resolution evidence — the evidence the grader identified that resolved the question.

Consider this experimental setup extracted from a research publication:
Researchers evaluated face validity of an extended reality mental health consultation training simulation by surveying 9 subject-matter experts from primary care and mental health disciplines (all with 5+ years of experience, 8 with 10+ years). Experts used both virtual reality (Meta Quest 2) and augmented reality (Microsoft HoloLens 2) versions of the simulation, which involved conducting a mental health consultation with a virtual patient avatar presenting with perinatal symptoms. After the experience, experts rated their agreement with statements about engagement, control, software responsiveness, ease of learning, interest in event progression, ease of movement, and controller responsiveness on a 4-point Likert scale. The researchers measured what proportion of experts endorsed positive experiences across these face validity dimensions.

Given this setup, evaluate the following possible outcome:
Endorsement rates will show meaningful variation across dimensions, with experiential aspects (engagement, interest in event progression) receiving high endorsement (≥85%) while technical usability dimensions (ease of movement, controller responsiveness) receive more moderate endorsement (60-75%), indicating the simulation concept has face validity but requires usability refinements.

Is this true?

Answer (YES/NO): NO